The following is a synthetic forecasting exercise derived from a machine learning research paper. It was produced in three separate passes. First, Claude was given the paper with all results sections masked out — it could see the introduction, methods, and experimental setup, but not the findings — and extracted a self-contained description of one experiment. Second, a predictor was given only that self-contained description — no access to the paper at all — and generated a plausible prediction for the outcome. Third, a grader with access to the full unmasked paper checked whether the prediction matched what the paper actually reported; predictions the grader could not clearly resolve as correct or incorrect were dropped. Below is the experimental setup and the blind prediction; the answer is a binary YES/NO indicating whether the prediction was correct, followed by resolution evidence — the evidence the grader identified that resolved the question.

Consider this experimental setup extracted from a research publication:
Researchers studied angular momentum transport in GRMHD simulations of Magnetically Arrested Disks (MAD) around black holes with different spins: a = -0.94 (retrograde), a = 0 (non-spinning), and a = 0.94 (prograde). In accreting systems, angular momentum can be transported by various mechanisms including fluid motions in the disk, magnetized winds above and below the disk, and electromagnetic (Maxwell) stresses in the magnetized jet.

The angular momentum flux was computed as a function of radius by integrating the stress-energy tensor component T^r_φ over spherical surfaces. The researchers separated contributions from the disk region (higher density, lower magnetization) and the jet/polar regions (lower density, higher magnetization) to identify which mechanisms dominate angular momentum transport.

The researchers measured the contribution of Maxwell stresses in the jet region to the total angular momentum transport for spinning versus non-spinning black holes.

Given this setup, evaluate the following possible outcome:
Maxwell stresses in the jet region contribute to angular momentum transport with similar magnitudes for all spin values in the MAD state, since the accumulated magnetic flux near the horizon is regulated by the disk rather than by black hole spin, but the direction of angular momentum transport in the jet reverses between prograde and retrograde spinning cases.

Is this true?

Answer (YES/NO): NO